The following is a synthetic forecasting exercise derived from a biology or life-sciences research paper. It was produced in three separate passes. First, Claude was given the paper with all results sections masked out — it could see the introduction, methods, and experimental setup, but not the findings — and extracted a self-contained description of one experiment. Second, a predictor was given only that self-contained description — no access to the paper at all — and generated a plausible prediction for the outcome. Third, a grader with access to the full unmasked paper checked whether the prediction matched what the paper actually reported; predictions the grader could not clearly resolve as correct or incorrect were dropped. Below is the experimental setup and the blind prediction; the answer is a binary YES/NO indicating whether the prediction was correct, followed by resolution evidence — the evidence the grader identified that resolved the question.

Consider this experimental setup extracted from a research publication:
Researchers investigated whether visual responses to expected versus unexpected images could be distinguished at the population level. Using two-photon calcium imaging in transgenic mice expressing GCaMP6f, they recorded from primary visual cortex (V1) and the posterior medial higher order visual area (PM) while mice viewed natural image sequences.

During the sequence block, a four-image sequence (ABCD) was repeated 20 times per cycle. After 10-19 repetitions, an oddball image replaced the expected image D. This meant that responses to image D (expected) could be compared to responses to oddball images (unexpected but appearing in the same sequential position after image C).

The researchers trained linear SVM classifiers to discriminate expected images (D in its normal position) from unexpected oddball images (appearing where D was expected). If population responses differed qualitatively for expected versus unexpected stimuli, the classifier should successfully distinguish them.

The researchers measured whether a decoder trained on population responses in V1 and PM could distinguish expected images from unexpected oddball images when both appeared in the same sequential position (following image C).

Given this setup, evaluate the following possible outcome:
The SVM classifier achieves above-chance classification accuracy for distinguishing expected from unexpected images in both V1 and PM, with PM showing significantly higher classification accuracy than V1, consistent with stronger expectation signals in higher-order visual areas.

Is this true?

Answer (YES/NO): NO